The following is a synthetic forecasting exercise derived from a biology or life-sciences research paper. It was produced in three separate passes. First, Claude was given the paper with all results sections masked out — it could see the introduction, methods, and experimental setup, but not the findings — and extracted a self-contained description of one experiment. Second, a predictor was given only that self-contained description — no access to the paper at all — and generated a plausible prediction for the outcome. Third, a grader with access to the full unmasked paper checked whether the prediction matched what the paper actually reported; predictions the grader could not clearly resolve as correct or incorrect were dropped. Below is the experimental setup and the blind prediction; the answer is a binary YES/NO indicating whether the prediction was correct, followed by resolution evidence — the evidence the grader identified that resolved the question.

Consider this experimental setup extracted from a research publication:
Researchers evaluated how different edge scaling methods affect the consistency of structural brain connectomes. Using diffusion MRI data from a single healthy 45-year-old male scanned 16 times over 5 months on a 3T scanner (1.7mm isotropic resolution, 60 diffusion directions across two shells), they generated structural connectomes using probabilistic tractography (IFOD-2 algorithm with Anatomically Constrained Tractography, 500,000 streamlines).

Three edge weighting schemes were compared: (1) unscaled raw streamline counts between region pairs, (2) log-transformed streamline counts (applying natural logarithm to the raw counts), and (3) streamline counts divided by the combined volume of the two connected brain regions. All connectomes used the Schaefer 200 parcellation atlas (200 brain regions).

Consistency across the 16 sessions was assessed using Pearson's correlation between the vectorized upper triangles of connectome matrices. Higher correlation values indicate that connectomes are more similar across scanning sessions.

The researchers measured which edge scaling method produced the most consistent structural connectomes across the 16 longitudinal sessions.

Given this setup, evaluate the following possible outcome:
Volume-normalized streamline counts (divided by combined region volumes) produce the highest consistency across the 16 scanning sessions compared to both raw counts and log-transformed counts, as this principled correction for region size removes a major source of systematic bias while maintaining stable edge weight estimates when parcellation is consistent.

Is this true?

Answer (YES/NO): NO